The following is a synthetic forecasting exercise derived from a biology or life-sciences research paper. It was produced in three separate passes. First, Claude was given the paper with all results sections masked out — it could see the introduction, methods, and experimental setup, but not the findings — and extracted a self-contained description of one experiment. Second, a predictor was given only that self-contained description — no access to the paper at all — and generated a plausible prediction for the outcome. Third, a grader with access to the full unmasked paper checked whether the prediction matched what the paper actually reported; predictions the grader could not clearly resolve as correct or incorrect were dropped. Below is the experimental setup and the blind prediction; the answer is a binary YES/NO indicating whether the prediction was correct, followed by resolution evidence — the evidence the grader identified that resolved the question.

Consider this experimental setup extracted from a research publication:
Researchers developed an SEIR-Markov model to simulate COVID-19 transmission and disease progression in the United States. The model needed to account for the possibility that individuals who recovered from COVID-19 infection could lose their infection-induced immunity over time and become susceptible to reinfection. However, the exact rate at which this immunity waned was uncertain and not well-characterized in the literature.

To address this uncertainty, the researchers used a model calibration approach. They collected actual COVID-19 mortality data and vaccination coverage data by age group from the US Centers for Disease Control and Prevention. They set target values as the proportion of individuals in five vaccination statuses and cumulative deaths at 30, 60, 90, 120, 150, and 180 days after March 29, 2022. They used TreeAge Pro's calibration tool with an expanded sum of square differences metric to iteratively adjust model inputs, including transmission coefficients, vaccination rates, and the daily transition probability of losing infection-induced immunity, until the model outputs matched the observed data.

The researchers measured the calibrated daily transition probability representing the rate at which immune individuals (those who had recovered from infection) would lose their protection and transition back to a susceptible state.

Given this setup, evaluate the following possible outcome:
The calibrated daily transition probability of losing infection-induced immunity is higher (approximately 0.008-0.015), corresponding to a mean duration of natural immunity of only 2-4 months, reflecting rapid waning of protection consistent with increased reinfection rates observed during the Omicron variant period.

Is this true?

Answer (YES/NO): NO